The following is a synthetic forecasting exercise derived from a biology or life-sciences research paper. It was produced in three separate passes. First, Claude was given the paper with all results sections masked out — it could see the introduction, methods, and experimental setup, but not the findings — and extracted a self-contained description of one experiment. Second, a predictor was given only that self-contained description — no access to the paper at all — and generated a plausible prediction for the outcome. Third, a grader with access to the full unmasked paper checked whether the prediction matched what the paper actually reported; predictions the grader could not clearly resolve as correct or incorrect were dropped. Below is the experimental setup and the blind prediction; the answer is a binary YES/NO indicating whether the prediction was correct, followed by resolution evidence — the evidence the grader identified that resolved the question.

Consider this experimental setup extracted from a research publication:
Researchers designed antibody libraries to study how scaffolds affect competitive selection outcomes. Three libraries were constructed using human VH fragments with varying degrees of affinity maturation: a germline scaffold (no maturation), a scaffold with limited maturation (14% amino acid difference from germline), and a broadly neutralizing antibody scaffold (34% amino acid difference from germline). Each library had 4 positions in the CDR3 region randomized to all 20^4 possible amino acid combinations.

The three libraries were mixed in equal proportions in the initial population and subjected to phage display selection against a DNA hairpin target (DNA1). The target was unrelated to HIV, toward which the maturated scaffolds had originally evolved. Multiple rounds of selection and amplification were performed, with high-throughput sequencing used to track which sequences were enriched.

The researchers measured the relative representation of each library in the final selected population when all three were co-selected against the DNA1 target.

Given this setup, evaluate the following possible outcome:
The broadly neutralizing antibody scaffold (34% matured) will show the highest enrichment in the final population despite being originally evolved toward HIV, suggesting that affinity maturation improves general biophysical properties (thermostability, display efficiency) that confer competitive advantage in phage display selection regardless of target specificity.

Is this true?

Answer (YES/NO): NO